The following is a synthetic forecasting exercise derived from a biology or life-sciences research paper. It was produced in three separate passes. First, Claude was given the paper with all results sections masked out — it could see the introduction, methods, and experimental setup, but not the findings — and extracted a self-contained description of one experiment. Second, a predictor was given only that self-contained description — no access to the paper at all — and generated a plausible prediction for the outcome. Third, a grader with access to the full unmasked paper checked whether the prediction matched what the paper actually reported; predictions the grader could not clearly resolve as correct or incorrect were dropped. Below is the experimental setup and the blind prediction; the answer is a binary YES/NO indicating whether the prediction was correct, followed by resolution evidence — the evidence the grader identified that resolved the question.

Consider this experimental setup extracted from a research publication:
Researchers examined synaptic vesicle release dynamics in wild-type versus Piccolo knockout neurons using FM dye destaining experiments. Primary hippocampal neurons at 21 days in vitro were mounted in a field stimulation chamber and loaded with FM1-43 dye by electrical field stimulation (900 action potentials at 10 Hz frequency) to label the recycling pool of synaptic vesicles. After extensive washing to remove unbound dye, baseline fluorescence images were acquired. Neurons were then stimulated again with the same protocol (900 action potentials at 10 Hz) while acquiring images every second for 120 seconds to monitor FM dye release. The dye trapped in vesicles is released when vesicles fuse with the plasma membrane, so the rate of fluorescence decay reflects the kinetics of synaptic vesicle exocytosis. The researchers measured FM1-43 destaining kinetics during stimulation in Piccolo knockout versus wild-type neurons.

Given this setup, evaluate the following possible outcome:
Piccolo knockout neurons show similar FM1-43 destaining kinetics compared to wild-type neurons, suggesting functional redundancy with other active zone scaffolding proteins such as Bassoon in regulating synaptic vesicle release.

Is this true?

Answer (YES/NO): NO